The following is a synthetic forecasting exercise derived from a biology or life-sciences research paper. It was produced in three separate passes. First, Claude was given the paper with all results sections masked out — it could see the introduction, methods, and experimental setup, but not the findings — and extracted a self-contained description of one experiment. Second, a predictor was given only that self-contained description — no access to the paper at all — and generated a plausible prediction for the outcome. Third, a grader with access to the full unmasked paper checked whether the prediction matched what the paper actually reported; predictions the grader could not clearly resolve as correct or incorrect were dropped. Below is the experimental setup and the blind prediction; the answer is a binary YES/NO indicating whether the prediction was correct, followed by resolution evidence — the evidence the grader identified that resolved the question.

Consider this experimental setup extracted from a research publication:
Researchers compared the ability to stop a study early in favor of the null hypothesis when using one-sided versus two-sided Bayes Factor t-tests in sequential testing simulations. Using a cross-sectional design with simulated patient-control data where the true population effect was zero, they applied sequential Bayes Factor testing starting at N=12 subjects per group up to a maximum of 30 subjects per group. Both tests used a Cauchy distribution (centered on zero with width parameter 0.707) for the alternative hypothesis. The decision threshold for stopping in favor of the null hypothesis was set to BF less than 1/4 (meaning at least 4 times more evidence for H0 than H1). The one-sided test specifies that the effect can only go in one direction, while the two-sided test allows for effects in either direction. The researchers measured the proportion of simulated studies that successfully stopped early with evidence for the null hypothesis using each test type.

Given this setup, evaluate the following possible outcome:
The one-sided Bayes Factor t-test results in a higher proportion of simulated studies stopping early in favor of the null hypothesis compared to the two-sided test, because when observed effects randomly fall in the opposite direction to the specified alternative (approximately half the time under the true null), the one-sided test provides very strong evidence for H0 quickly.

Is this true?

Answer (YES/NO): YES